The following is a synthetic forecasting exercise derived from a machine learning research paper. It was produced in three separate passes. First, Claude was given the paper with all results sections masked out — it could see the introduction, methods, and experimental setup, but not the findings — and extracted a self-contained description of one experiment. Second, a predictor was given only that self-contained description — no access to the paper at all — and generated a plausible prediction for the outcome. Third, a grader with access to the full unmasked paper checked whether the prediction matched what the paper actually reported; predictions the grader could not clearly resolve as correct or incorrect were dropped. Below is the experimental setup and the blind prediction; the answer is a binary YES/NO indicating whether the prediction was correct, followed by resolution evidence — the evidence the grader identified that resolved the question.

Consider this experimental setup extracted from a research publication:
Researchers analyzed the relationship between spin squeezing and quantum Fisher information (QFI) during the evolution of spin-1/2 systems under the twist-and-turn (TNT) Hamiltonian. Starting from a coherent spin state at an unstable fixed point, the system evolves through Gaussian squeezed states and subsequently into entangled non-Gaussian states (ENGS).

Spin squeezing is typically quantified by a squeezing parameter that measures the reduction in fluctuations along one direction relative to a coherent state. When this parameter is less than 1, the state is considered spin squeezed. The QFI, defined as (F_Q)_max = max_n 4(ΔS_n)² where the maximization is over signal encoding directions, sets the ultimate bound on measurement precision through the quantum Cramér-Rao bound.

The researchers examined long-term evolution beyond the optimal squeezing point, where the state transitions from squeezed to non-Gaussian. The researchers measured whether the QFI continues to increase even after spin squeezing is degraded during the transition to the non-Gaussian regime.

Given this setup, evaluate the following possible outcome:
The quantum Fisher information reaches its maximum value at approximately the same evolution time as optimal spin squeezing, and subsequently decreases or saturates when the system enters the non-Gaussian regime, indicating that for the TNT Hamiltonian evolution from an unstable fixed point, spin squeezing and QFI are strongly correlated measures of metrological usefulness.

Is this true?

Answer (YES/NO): NO